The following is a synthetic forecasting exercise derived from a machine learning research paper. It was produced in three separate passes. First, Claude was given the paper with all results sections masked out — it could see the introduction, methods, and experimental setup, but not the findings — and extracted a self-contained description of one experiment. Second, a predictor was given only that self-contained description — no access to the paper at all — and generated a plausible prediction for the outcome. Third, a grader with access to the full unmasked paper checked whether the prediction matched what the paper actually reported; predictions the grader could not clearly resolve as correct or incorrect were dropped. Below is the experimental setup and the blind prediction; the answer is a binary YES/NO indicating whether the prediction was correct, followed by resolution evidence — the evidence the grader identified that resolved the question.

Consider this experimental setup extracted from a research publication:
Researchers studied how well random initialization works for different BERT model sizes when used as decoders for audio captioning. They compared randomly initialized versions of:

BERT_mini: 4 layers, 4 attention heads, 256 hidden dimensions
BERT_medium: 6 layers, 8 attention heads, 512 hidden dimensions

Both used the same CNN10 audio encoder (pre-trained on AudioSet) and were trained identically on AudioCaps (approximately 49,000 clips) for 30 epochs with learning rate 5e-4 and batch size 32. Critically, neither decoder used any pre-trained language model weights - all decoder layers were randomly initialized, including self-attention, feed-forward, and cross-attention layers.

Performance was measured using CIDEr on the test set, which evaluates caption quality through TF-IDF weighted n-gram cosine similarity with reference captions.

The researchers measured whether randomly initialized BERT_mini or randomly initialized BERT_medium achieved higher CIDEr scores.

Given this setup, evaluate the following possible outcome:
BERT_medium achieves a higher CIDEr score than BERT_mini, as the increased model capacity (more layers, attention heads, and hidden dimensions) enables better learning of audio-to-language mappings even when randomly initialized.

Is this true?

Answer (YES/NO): YES